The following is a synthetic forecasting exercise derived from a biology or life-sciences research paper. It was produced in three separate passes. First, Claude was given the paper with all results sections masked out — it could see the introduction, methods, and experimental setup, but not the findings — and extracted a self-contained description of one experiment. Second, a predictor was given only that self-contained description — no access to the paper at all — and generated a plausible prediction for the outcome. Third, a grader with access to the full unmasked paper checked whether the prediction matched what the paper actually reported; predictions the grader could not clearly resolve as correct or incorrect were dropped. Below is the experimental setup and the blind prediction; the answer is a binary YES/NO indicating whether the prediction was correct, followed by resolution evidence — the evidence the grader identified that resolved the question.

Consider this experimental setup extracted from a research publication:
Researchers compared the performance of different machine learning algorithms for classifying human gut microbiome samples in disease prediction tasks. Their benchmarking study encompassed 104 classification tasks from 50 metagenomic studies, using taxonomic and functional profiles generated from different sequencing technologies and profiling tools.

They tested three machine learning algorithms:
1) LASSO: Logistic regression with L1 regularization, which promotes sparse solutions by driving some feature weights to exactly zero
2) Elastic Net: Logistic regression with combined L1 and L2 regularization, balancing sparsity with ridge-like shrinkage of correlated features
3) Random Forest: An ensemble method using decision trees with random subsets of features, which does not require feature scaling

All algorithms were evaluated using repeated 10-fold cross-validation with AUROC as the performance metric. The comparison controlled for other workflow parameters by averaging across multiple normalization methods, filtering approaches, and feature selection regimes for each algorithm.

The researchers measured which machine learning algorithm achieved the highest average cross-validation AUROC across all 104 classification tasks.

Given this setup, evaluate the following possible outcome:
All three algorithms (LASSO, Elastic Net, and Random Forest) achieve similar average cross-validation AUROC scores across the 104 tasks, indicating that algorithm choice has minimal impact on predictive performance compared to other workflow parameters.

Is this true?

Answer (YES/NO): NO